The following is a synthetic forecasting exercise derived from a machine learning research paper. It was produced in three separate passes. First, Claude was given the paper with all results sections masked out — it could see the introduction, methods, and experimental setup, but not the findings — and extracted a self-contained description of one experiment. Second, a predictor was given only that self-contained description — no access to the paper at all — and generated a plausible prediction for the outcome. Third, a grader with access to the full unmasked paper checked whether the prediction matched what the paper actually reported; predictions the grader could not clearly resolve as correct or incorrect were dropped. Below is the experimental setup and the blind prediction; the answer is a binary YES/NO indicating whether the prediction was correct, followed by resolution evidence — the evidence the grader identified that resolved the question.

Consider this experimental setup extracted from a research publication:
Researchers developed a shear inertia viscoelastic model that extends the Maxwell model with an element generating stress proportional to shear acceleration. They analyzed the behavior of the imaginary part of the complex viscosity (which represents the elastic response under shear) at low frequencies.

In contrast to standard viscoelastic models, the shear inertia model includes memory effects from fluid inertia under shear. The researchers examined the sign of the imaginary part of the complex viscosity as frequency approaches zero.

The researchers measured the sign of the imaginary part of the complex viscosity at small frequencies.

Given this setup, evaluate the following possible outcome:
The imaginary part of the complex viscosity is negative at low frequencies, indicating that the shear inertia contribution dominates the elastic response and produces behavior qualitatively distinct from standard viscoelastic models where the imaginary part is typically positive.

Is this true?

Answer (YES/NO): YES